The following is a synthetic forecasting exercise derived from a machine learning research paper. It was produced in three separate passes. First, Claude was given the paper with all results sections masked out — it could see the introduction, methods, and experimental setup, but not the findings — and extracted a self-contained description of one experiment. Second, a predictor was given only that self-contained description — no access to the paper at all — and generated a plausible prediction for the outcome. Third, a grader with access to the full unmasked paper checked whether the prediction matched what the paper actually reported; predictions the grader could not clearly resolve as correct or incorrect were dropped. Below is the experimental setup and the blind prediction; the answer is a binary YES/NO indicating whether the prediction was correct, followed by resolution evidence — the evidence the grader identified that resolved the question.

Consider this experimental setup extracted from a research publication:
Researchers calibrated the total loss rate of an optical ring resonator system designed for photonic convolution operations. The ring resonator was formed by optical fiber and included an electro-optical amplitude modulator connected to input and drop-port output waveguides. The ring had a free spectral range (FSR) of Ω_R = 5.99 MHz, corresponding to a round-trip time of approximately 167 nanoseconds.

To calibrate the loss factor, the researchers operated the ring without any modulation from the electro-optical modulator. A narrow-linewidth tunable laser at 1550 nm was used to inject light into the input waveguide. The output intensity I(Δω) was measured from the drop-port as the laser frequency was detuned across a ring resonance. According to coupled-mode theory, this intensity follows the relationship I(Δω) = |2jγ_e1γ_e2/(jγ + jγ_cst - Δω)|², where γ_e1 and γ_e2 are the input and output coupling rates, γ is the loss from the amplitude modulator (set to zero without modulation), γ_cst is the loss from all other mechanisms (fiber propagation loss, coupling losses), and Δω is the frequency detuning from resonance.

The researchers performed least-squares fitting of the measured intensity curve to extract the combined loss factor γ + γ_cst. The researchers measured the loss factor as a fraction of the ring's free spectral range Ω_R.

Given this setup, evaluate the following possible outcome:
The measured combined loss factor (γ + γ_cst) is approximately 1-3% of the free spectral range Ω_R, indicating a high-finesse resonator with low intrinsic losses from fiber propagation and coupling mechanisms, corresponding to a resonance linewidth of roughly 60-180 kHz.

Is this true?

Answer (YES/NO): YES